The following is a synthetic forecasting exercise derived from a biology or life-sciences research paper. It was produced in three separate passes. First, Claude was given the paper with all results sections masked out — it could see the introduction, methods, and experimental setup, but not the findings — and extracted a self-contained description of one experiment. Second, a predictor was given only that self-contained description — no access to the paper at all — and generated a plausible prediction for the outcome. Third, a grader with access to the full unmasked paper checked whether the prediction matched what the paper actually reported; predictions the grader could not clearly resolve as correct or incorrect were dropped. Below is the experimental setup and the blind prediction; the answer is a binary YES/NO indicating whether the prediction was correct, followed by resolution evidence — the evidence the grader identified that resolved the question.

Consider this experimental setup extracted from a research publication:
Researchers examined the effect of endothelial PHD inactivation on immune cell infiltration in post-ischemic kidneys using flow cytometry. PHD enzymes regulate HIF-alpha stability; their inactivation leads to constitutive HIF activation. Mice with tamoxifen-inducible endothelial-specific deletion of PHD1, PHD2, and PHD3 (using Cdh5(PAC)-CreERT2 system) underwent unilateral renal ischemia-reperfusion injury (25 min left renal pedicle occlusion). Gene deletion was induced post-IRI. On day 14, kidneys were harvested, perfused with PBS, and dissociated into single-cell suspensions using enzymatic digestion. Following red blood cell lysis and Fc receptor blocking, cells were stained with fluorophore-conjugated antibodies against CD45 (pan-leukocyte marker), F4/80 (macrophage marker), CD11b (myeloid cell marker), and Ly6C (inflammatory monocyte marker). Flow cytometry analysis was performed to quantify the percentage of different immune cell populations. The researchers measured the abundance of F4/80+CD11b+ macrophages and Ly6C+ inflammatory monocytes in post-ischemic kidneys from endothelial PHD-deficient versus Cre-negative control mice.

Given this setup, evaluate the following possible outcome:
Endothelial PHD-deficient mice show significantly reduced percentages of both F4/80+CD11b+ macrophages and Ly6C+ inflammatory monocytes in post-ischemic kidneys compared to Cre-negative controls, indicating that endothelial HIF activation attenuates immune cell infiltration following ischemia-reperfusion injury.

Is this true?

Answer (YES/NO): NO